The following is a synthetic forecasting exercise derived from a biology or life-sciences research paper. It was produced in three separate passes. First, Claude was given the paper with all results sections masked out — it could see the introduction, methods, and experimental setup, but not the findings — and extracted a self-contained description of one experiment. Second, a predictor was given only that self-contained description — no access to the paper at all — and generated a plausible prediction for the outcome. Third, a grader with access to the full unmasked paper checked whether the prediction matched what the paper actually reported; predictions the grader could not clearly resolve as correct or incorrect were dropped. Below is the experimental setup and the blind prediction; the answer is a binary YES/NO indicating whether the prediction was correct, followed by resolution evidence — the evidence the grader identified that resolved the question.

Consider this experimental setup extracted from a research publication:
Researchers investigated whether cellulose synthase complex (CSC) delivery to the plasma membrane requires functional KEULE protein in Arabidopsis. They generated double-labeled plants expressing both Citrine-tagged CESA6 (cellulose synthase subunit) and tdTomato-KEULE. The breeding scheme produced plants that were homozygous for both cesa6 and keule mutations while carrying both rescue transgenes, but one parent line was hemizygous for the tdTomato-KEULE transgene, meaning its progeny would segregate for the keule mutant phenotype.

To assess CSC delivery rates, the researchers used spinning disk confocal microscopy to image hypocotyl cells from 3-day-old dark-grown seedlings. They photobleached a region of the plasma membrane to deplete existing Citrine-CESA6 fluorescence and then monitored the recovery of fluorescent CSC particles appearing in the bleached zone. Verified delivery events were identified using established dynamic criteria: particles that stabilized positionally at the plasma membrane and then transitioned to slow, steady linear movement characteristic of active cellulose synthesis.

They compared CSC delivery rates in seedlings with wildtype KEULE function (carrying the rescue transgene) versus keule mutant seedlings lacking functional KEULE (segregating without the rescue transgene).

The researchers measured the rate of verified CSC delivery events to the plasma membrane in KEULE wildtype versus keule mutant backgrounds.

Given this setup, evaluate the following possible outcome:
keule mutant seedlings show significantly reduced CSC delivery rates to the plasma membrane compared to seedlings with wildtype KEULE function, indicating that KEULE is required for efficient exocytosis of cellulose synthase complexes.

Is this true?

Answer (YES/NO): YES